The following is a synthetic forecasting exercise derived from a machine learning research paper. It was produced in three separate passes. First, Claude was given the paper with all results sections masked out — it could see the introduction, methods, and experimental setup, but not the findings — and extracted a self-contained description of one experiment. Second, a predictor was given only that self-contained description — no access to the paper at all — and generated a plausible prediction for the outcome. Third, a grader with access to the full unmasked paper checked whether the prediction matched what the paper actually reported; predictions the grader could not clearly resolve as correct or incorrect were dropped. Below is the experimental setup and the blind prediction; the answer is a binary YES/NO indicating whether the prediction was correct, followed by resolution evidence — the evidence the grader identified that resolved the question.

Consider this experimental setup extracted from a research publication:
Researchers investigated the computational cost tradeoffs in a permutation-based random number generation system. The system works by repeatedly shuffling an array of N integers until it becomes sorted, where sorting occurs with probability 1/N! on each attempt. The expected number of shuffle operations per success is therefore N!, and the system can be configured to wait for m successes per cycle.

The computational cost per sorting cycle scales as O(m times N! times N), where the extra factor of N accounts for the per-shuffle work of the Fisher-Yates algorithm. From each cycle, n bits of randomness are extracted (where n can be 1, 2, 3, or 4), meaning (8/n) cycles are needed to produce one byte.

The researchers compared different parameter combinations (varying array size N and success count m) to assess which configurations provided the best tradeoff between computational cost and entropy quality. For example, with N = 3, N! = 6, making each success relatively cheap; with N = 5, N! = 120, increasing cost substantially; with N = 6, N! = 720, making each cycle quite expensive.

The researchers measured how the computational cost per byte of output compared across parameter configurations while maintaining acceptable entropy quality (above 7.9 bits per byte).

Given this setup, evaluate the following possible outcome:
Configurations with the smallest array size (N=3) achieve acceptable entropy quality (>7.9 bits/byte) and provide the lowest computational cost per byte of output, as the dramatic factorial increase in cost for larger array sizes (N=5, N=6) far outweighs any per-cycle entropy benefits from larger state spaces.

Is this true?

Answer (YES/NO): NO